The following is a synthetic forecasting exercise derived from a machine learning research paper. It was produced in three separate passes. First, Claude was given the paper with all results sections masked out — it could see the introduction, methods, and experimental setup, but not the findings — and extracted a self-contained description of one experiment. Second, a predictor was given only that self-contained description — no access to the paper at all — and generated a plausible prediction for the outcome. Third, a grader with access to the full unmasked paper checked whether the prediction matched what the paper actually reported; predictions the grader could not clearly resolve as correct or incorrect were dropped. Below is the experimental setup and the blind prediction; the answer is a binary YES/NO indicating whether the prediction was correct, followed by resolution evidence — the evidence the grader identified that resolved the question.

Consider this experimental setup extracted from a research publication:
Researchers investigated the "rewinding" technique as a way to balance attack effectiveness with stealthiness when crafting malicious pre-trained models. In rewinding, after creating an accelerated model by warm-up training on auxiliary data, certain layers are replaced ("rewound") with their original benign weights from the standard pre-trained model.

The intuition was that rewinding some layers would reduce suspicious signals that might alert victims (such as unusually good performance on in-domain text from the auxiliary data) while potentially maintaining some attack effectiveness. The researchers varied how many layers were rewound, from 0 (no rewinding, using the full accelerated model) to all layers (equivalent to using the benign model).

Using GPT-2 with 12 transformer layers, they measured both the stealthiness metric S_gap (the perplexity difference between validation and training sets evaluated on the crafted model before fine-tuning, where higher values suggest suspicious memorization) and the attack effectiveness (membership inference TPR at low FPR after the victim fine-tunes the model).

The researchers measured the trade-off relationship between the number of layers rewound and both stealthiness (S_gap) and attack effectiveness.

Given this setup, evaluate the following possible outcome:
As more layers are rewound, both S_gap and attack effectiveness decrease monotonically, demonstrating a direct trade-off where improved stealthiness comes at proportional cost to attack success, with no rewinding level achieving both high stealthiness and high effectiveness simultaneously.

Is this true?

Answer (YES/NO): NO